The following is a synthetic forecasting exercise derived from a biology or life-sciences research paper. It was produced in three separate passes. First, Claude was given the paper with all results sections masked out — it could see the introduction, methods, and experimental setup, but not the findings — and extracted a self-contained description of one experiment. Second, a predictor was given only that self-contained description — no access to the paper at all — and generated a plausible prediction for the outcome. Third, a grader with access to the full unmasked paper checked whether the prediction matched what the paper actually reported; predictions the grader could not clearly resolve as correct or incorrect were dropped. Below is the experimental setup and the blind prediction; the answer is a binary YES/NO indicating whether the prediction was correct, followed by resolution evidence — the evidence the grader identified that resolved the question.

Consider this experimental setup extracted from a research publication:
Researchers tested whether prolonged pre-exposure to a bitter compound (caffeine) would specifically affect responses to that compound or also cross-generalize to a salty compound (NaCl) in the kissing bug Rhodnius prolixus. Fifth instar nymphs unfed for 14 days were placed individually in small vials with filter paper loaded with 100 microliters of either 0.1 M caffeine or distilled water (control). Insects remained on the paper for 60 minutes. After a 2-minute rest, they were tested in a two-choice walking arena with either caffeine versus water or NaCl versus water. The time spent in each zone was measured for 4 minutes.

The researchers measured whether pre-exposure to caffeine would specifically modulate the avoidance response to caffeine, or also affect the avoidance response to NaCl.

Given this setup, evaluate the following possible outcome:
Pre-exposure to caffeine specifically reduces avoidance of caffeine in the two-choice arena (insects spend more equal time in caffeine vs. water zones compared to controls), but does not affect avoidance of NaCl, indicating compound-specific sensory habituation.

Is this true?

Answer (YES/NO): YES